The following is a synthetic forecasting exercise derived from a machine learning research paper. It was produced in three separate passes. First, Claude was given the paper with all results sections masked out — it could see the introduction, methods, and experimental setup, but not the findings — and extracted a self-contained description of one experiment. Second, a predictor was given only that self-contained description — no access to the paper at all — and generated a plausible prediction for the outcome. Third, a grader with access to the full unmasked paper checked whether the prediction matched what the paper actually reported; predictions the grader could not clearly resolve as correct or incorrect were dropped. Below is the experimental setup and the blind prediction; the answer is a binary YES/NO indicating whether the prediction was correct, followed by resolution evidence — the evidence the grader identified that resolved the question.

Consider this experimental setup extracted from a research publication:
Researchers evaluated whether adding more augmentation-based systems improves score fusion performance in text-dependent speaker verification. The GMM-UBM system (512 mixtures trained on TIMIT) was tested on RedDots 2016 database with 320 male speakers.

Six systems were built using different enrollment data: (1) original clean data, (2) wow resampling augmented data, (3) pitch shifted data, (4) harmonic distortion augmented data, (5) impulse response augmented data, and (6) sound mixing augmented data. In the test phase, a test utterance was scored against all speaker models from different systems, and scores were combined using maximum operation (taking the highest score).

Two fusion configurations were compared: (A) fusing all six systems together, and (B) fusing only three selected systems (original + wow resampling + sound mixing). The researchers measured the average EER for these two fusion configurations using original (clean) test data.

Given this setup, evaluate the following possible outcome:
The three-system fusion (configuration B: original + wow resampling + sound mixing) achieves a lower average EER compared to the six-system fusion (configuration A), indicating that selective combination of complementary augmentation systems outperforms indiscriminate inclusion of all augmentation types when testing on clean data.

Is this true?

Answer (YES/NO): YES